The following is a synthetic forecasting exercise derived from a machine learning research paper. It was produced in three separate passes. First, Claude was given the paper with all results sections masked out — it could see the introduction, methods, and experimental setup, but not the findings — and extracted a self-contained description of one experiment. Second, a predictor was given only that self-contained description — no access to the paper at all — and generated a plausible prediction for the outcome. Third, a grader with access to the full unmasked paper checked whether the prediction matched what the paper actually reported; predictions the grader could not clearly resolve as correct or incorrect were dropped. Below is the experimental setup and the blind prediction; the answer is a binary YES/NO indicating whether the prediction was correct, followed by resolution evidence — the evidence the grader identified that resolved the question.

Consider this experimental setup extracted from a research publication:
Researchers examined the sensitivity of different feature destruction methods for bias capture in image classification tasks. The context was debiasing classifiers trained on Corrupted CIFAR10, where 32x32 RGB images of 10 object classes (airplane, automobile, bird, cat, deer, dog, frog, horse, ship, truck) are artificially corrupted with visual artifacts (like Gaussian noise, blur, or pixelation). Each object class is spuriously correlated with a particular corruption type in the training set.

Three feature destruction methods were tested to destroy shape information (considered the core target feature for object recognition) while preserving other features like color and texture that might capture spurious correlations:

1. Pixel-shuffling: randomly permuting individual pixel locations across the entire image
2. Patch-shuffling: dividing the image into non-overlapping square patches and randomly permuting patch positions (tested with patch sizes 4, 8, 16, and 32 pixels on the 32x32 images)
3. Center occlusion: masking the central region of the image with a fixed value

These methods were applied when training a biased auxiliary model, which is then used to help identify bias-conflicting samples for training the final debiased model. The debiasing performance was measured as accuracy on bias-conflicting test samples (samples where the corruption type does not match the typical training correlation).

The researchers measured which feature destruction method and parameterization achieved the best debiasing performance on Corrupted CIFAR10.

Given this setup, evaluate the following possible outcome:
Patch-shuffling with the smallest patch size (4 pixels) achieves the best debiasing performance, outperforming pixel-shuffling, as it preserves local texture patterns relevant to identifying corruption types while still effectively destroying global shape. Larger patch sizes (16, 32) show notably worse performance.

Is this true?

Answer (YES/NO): NO